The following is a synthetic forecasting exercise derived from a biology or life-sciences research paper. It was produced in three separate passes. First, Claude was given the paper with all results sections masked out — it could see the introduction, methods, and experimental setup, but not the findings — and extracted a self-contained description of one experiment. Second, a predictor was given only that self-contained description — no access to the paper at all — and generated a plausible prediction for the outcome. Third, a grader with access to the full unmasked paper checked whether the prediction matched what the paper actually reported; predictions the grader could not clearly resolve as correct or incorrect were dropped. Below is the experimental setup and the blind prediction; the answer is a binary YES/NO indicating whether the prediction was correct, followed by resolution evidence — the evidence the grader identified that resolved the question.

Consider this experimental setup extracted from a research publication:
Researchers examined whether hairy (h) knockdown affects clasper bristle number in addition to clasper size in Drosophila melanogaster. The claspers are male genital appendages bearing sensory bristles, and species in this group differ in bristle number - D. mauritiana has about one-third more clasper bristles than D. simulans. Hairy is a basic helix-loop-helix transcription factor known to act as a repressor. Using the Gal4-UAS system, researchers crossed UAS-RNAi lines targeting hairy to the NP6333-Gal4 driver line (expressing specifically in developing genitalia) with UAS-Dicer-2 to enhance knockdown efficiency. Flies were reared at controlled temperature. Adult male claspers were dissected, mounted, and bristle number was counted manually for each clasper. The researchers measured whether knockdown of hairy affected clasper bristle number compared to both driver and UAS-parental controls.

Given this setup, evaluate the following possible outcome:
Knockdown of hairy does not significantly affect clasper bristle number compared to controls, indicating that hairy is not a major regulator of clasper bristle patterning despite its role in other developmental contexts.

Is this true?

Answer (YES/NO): NO